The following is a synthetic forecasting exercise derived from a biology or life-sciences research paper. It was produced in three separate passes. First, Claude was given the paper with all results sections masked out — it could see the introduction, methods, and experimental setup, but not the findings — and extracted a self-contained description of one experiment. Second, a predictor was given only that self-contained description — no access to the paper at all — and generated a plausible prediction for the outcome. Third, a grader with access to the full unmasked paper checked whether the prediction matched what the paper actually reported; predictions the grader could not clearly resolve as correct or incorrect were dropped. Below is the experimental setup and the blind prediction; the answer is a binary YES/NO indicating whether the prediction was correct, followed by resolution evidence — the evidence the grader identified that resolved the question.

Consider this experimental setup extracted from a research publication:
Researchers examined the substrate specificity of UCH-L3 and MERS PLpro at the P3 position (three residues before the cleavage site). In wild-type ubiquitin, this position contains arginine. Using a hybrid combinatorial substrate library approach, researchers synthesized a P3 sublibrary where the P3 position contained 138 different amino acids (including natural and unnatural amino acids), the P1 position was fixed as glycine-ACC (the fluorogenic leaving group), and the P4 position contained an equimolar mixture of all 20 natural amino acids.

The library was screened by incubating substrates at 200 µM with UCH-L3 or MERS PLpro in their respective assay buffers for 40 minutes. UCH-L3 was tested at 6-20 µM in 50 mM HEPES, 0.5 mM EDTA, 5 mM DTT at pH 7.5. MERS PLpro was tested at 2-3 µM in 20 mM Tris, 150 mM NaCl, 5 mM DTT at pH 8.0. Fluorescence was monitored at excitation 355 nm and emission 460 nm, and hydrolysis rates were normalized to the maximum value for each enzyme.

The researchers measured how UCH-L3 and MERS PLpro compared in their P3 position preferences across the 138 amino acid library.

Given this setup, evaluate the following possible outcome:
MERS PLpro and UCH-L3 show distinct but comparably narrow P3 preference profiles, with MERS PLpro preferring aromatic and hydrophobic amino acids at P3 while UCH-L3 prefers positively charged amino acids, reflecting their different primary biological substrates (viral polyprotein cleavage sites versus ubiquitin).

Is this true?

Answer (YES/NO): NO